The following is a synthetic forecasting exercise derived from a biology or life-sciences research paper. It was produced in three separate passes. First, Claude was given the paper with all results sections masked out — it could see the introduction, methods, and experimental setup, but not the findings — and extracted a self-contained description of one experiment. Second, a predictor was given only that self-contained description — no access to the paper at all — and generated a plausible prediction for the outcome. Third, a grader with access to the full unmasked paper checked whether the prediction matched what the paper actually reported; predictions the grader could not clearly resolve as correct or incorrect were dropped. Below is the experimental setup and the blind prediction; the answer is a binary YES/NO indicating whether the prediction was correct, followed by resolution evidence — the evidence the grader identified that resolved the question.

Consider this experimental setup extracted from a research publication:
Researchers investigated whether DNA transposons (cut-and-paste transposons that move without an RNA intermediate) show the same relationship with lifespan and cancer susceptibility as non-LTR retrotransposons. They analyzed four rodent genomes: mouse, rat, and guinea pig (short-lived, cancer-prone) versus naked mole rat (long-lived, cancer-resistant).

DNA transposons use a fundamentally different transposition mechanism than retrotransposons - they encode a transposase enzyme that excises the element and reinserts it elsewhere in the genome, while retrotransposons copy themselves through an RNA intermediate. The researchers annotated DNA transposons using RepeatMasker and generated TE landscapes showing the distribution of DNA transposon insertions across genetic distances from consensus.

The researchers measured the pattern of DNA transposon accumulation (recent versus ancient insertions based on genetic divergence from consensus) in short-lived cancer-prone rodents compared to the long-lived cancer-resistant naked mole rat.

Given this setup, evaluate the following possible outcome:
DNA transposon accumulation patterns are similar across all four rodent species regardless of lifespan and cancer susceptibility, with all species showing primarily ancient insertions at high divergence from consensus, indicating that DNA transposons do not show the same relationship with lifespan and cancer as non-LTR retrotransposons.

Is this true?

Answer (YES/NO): YES